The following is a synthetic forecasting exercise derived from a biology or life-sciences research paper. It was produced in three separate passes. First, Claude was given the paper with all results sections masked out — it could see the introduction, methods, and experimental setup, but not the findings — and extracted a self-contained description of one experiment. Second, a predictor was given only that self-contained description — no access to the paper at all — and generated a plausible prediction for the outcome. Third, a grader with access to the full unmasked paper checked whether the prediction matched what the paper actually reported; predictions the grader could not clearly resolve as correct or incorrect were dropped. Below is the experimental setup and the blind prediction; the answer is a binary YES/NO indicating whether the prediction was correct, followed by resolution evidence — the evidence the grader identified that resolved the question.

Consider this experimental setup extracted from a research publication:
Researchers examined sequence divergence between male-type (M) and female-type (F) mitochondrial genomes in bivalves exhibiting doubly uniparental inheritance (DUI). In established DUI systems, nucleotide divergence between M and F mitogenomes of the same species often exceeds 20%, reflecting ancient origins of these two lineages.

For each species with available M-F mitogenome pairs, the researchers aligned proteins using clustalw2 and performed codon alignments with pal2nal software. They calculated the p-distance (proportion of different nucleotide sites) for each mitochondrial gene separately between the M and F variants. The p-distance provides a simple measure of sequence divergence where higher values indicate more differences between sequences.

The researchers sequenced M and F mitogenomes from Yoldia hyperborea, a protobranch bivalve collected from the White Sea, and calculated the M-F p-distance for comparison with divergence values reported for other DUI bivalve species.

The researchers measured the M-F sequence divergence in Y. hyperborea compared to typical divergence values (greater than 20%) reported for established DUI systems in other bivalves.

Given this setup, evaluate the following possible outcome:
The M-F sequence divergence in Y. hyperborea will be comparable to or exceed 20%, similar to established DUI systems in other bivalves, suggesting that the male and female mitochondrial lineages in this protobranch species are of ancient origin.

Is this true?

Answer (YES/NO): NO